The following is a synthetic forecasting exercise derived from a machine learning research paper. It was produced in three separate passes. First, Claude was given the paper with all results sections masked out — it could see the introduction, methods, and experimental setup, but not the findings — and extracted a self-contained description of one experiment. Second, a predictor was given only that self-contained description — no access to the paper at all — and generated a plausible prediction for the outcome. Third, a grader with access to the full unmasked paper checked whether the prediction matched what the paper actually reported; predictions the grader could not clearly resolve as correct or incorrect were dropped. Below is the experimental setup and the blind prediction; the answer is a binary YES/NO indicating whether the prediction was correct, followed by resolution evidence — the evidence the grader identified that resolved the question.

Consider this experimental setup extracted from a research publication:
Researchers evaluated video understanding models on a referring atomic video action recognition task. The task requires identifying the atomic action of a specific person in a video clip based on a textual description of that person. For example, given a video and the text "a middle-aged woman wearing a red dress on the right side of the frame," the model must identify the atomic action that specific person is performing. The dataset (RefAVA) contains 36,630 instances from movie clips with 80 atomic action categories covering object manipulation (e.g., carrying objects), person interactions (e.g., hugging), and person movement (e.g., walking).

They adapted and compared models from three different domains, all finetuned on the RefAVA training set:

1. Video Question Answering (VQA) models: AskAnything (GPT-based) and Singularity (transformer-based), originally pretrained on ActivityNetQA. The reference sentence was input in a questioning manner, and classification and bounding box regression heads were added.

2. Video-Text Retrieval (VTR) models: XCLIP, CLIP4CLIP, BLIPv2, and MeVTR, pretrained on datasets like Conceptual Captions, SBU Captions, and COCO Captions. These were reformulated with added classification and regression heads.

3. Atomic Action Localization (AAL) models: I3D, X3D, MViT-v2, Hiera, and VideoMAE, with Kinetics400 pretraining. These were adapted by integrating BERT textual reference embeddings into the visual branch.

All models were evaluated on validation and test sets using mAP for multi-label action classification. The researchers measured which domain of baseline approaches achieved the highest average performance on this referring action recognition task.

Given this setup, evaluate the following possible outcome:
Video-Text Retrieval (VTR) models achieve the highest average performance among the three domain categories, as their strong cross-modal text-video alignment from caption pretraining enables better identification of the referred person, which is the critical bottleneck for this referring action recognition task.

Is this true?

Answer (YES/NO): NO